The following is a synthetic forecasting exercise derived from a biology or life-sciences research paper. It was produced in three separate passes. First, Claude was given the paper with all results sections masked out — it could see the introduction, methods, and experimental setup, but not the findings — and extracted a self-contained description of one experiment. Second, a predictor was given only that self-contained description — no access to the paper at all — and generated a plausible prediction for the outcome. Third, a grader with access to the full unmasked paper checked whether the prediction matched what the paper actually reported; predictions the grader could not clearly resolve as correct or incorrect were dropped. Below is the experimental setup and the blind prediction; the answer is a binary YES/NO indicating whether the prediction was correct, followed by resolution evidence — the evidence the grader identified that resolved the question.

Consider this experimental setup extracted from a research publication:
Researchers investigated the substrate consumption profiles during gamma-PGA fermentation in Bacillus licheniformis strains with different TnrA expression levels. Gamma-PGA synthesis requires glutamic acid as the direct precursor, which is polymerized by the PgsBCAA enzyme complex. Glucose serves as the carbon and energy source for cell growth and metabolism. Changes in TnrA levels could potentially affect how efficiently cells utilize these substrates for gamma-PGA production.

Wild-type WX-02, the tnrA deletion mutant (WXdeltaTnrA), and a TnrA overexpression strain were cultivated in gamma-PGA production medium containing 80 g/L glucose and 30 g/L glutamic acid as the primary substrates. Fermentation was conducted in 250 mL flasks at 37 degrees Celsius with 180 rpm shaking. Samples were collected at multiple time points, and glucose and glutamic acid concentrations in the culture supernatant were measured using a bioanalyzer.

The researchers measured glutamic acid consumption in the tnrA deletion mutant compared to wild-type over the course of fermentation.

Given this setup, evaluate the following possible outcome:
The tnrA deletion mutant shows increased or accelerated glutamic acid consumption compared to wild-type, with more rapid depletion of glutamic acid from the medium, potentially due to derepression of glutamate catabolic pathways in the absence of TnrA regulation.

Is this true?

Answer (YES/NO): YES